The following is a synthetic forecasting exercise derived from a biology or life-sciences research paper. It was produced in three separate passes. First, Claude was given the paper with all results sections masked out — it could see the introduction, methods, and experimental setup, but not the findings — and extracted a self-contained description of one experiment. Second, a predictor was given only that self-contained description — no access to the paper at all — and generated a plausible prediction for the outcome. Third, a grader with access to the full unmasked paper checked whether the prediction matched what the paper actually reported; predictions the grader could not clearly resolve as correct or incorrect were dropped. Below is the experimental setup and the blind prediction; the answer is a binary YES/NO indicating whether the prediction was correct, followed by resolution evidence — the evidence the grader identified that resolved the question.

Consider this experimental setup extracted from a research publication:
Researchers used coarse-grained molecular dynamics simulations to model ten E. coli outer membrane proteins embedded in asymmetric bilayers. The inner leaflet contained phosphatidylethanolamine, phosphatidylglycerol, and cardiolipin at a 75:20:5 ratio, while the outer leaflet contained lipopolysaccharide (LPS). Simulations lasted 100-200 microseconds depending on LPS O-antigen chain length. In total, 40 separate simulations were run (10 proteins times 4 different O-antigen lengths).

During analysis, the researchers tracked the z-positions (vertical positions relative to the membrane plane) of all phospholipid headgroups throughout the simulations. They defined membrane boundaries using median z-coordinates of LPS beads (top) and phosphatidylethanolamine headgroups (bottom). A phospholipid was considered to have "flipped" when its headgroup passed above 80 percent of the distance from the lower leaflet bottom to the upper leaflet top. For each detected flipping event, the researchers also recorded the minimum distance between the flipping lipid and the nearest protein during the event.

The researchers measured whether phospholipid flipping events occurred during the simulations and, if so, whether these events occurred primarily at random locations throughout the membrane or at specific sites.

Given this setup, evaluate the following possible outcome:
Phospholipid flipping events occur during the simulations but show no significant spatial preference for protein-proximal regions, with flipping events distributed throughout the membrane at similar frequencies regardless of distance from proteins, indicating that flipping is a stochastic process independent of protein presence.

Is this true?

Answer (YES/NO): NO